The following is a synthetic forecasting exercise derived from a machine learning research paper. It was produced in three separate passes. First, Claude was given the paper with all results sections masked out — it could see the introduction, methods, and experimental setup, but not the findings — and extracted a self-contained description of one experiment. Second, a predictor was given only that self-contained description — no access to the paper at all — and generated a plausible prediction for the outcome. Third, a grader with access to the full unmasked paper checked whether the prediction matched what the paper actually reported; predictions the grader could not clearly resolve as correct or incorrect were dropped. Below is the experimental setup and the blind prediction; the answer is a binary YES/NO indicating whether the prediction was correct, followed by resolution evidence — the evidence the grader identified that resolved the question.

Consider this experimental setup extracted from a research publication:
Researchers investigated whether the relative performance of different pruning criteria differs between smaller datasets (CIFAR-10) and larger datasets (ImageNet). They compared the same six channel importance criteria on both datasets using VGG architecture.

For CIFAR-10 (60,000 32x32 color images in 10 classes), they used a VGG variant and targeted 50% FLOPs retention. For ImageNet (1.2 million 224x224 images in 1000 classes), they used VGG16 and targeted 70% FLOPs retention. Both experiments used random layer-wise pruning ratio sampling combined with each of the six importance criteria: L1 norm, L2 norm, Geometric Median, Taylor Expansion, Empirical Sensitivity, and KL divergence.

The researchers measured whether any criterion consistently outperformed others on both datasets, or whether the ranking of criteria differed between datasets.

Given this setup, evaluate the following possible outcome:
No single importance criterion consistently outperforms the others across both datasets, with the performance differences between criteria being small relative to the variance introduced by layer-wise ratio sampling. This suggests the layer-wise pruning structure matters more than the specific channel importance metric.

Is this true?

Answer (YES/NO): YES